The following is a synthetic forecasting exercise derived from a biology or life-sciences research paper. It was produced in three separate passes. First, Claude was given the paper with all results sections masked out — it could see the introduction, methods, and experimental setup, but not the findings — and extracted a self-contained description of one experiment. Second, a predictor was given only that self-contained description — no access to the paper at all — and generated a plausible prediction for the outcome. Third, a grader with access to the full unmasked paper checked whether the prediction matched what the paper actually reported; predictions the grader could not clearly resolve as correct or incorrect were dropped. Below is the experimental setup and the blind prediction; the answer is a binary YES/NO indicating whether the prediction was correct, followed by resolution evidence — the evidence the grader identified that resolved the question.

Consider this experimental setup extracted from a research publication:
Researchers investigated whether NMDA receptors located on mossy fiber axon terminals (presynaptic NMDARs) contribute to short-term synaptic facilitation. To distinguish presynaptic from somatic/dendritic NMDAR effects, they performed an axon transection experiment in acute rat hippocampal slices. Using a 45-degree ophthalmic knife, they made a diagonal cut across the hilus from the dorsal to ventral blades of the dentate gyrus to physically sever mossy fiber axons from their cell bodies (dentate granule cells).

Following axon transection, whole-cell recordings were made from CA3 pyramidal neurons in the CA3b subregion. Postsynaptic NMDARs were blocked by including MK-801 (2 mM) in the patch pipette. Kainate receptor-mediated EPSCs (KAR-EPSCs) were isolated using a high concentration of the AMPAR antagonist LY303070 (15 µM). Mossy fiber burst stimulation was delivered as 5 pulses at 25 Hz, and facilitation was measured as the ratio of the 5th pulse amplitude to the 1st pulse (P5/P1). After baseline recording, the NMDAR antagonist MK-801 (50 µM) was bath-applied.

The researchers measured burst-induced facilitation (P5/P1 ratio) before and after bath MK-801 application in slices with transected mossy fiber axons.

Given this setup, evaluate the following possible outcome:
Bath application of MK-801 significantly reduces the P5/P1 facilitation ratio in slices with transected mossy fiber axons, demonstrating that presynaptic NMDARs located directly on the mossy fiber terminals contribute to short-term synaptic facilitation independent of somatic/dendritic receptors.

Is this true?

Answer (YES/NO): NO